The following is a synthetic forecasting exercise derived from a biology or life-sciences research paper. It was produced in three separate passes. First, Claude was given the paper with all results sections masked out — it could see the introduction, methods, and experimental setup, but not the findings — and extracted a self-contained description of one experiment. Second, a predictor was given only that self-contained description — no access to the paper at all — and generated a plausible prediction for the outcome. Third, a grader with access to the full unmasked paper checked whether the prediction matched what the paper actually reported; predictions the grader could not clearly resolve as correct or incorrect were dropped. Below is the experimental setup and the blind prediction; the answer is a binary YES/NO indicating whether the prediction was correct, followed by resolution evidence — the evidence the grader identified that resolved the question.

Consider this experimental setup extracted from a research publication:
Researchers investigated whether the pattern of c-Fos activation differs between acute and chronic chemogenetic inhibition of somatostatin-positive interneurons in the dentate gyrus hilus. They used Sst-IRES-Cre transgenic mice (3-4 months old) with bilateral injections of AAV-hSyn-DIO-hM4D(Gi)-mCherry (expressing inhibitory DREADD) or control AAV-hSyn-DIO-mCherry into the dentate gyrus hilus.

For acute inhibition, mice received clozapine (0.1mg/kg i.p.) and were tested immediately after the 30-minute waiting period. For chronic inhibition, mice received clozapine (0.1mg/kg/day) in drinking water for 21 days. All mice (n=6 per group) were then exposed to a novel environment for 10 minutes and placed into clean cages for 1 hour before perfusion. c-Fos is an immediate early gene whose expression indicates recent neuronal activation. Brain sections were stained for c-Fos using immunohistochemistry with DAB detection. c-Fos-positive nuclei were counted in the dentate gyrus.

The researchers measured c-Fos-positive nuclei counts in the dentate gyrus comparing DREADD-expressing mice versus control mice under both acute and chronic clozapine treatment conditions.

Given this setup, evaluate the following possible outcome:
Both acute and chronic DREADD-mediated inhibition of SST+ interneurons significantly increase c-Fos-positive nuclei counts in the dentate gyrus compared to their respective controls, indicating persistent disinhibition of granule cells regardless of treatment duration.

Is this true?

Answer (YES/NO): YES